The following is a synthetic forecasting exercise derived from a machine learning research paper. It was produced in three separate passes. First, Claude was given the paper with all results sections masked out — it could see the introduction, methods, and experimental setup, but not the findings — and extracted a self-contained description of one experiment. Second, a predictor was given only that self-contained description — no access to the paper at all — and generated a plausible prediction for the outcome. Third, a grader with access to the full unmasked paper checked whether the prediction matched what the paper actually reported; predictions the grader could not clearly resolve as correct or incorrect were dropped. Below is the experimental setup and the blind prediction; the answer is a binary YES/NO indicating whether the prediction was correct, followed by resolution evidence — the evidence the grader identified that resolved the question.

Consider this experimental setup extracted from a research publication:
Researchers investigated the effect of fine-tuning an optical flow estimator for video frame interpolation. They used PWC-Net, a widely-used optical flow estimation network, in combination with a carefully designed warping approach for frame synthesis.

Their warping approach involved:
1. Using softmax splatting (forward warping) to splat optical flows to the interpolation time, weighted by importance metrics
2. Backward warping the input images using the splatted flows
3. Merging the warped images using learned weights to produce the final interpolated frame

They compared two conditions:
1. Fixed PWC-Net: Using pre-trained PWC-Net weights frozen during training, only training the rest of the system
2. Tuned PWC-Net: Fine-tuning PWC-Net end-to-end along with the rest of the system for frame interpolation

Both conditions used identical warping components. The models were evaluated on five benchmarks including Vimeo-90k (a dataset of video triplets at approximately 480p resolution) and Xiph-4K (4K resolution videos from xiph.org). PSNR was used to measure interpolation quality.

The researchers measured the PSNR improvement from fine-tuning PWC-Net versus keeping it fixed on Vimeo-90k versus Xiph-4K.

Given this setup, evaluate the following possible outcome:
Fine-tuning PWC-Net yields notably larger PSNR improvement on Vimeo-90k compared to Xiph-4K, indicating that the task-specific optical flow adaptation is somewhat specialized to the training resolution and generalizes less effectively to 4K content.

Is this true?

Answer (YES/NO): YES